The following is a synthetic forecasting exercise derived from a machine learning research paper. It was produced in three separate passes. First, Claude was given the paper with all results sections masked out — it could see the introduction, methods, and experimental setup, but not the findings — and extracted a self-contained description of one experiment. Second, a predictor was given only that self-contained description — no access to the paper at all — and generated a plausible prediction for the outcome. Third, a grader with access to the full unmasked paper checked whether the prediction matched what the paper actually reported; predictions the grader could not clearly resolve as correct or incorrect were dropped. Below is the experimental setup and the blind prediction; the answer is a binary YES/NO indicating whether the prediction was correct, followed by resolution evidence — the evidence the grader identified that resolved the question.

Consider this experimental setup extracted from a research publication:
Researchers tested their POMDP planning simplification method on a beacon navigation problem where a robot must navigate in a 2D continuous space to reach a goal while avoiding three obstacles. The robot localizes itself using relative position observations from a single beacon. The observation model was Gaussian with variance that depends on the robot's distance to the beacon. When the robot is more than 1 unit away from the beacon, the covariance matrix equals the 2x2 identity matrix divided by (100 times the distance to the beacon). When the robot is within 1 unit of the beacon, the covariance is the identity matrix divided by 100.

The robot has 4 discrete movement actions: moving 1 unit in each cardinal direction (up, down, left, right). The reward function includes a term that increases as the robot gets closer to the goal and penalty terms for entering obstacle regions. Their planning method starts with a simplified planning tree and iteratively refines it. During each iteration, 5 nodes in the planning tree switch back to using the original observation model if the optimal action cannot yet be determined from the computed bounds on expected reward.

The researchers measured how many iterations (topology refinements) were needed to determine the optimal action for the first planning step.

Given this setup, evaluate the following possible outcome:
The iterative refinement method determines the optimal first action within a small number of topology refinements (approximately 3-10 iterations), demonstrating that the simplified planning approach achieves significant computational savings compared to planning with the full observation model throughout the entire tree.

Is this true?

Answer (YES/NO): NO